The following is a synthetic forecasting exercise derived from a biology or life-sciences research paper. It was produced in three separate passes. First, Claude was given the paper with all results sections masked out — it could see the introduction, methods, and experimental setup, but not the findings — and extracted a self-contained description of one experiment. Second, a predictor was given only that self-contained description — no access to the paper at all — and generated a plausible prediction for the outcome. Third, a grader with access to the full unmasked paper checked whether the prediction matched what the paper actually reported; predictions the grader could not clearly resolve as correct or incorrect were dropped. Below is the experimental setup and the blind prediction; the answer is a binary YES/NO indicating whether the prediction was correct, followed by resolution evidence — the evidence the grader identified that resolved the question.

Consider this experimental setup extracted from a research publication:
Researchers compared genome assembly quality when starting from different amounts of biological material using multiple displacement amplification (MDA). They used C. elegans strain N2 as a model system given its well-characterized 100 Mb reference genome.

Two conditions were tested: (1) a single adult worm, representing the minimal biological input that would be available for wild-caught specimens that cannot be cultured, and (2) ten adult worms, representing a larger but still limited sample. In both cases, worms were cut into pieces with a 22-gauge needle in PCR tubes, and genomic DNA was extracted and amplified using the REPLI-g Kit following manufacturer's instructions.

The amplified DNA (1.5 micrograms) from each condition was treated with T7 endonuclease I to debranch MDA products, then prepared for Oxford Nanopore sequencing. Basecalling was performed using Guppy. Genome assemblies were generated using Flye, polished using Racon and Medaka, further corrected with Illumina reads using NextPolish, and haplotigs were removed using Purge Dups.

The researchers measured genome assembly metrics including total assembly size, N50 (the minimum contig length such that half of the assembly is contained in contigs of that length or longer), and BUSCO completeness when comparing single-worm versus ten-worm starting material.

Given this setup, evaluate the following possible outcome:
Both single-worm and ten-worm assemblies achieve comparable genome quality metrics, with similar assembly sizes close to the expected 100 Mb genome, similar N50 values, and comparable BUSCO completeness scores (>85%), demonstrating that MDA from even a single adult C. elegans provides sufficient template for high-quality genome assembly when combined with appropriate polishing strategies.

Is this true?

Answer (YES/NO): YES